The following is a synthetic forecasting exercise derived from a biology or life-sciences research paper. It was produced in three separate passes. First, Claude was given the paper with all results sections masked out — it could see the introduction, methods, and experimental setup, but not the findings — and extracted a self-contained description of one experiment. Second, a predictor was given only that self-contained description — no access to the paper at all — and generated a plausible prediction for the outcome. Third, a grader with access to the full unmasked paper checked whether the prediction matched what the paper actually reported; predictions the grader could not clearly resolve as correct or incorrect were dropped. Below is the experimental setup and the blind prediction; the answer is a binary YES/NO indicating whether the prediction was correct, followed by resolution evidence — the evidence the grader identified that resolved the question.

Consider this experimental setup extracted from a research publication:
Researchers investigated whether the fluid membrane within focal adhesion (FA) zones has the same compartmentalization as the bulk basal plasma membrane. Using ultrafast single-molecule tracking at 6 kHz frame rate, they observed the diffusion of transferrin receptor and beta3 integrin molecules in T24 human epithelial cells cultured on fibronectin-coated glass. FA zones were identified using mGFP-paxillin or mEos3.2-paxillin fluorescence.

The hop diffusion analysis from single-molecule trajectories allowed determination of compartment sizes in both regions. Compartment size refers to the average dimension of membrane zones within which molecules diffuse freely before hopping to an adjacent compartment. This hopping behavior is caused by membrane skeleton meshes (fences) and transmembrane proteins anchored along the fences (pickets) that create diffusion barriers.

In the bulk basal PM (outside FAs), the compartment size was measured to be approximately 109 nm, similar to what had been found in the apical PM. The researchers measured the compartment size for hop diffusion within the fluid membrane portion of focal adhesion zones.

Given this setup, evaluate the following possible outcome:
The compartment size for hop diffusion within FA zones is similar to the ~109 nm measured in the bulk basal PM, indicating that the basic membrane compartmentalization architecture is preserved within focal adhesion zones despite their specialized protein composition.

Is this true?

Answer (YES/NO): NO